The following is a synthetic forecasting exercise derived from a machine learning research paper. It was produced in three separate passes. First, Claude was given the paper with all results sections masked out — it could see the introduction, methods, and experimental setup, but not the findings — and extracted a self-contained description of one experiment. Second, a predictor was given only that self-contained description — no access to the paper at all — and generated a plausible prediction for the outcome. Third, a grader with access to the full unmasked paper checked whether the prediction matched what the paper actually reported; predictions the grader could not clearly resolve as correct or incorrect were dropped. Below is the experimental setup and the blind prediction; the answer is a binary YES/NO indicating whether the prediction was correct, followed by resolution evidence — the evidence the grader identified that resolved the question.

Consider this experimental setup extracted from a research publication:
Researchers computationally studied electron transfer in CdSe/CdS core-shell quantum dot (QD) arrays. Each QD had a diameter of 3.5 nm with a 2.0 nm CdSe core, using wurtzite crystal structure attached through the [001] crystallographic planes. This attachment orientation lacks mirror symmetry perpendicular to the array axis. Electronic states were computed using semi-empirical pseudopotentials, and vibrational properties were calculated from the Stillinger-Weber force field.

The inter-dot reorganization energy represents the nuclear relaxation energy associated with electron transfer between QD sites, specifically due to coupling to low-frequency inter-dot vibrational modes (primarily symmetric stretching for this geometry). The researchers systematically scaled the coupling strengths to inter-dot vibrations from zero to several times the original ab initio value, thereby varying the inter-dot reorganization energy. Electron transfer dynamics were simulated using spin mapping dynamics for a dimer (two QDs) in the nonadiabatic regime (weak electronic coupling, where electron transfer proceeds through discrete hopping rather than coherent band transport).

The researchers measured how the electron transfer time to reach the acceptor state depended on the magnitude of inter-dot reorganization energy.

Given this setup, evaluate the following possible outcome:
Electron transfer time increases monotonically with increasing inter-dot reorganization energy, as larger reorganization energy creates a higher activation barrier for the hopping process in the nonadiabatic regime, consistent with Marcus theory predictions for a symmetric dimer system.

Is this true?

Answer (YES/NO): NO